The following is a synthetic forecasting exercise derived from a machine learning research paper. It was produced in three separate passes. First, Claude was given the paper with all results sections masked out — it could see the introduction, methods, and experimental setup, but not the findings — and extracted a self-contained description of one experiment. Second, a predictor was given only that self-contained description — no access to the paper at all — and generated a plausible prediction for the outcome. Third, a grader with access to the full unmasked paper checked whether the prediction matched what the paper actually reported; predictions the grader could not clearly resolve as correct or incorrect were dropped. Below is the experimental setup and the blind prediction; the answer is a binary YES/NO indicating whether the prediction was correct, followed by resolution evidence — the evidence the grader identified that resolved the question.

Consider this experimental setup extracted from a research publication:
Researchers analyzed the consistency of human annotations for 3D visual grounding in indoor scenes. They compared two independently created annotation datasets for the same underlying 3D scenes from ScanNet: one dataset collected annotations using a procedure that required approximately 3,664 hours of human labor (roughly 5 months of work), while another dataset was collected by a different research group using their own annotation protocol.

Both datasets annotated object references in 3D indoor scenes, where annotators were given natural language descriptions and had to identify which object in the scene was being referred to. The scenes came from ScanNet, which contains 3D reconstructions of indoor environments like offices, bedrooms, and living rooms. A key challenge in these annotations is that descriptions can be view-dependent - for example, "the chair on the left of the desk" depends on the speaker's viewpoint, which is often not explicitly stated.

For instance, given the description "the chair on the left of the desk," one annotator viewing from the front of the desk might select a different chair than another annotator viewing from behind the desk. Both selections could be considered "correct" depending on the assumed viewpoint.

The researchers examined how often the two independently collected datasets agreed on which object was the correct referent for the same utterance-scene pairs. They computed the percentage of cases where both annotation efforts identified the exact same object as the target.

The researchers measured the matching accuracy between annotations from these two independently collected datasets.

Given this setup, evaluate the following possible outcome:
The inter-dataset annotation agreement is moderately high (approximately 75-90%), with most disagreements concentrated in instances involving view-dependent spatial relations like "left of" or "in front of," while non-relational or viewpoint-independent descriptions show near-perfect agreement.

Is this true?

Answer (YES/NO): NO